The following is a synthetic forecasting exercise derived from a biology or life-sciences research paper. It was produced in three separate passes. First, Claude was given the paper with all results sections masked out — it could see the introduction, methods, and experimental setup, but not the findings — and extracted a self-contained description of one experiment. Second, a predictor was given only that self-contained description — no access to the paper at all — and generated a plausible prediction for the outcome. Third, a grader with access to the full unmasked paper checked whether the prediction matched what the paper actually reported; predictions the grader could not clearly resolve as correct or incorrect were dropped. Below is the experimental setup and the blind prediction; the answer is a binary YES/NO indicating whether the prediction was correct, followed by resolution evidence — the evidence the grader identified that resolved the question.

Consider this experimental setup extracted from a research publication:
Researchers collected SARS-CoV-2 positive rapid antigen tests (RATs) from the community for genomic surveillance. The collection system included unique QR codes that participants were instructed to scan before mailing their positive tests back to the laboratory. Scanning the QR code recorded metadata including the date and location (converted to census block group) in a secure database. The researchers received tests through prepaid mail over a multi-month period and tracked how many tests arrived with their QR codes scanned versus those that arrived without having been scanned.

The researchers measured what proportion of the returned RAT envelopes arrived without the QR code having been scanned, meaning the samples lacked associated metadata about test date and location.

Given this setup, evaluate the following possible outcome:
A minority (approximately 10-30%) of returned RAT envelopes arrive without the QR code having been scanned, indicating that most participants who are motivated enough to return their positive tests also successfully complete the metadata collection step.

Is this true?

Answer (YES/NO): YES